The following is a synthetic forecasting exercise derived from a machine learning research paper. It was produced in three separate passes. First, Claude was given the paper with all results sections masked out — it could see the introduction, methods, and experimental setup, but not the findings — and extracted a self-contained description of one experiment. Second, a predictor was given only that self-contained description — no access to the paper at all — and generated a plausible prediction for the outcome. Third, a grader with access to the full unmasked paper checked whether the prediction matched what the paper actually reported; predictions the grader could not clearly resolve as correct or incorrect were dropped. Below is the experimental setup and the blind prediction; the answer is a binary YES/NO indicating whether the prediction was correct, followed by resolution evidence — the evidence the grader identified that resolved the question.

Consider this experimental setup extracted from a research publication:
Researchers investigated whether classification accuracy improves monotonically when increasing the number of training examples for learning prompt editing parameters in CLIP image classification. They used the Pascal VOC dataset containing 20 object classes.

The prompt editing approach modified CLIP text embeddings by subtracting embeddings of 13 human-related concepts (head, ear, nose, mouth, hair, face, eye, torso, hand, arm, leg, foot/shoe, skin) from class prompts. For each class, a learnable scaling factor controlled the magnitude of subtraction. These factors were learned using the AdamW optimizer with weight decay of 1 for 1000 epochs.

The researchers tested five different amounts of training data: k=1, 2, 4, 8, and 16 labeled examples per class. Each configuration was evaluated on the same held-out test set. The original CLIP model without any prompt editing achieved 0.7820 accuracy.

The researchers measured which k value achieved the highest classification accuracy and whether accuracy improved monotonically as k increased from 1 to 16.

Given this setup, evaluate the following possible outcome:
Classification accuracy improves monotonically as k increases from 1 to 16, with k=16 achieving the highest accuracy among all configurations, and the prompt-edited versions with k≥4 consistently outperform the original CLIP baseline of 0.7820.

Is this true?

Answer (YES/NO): NO